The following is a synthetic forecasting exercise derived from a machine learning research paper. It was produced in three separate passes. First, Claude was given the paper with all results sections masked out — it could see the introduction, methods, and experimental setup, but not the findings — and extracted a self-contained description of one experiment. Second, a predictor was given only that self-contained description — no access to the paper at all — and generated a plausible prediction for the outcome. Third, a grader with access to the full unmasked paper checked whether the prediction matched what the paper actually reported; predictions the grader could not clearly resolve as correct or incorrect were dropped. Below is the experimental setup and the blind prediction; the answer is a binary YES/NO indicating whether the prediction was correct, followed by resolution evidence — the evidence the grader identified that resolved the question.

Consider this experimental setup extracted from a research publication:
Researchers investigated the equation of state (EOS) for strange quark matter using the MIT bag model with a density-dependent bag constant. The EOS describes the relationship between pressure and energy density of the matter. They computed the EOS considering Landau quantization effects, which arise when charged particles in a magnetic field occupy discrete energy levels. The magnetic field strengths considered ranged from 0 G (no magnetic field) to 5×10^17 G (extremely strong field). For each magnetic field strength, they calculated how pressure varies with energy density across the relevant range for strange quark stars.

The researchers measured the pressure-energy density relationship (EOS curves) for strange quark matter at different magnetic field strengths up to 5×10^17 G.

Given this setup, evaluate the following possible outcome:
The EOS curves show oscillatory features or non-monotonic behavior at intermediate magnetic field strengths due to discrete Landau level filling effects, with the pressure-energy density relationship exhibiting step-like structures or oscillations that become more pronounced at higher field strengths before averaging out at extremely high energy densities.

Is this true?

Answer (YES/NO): NO